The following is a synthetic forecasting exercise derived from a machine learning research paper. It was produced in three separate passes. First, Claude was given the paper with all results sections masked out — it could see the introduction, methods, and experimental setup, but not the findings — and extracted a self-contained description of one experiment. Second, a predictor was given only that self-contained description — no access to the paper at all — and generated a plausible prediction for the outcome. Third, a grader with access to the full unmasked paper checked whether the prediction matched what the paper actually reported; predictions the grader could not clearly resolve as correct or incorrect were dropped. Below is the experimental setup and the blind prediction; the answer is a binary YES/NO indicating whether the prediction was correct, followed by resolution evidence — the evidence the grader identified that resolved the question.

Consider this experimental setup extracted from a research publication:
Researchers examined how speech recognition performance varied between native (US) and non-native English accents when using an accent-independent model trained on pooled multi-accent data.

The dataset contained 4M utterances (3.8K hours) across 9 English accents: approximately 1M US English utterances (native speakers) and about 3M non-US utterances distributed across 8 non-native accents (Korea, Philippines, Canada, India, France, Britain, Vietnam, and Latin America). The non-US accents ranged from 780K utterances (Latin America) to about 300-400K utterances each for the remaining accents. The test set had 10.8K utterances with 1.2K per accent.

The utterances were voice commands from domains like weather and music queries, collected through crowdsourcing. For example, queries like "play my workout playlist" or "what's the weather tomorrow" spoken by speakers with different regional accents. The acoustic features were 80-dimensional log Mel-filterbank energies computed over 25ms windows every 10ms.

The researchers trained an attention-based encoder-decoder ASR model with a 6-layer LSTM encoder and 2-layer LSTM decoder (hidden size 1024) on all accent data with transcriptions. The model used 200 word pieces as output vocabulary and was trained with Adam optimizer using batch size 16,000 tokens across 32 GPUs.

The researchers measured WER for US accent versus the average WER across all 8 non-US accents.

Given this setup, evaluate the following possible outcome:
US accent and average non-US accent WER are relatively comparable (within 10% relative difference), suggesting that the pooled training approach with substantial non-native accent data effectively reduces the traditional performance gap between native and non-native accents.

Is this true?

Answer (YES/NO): NO